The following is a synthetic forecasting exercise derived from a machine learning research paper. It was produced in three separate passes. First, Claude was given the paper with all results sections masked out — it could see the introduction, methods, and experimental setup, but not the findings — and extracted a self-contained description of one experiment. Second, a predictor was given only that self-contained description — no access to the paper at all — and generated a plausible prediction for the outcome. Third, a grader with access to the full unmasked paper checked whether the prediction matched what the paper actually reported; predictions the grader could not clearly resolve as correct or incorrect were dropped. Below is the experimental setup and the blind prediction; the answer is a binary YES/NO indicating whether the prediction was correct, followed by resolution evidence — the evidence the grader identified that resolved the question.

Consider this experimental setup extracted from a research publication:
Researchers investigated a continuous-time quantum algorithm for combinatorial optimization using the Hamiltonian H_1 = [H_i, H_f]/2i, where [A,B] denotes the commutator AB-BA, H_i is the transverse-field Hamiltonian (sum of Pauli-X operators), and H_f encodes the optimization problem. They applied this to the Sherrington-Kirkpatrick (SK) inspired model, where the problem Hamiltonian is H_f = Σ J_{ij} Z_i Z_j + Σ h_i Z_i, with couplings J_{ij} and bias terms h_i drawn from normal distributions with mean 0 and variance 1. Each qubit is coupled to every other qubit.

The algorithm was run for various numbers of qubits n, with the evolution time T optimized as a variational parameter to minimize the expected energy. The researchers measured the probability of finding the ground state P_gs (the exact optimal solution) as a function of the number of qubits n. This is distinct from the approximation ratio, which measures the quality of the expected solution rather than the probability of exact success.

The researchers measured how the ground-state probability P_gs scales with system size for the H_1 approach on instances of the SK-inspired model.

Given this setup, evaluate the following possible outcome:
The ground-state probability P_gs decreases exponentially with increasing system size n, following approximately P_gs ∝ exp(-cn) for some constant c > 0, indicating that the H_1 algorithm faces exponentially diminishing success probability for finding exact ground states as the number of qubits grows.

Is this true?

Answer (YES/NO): YES